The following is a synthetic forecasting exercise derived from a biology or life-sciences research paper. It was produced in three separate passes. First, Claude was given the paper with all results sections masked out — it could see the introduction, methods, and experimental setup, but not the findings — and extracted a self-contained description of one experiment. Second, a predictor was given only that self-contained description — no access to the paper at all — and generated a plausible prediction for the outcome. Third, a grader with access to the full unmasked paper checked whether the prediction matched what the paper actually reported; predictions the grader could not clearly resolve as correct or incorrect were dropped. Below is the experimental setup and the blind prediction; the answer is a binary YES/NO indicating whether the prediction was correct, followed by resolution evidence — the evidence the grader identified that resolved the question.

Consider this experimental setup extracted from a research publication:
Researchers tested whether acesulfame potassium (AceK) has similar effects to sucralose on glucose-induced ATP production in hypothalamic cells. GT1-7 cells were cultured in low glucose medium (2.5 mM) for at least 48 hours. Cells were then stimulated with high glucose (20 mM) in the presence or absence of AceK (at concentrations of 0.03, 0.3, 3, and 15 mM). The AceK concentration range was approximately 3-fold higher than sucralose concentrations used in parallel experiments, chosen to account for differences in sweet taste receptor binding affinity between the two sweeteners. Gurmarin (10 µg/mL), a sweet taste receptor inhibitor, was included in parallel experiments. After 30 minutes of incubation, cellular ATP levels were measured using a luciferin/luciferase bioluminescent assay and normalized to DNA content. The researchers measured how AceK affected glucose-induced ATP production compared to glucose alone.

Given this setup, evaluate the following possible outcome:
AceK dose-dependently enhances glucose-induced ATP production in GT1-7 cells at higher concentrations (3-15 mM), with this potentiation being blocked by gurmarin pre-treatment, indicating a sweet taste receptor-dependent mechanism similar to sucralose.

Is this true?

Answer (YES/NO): NO